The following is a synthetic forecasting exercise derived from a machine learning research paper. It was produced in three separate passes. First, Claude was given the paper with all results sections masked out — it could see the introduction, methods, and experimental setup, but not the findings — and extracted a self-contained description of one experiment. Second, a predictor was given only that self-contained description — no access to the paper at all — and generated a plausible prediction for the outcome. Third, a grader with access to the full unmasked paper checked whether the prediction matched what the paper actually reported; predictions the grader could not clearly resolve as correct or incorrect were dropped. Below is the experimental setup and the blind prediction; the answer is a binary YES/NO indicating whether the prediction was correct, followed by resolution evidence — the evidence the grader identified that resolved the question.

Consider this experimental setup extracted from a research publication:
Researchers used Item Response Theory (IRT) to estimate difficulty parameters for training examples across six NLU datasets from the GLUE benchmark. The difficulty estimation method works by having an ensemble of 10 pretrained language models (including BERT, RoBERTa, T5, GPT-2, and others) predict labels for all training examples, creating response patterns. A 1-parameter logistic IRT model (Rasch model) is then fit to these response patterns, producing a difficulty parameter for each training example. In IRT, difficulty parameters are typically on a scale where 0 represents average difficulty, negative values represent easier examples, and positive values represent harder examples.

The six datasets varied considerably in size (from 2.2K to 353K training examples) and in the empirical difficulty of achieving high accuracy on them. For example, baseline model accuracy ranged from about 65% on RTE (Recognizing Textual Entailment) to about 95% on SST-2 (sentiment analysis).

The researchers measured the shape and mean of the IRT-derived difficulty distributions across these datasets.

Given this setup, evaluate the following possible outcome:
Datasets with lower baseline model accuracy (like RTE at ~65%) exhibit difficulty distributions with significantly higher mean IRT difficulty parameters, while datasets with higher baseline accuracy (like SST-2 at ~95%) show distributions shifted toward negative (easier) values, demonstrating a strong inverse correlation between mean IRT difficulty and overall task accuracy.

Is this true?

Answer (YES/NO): YES